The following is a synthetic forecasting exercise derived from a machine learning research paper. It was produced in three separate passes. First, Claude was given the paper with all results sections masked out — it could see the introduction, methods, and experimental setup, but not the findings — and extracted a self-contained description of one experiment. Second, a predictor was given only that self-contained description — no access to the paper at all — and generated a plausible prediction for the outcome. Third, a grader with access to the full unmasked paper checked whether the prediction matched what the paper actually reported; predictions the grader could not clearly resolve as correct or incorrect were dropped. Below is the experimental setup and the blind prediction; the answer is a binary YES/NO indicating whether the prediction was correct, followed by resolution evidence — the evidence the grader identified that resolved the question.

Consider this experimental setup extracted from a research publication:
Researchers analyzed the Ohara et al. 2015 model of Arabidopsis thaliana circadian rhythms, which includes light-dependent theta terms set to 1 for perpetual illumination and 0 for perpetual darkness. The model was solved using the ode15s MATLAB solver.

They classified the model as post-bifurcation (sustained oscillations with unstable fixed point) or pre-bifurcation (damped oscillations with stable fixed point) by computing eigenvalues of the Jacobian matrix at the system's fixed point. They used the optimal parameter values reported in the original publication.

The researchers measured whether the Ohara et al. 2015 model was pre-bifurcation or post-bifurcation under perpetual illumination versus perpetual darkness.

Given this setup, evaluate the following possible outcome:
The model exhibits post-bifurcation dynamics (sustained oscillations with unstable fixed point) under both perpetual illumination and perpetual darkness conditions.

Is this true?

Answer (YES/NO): NO